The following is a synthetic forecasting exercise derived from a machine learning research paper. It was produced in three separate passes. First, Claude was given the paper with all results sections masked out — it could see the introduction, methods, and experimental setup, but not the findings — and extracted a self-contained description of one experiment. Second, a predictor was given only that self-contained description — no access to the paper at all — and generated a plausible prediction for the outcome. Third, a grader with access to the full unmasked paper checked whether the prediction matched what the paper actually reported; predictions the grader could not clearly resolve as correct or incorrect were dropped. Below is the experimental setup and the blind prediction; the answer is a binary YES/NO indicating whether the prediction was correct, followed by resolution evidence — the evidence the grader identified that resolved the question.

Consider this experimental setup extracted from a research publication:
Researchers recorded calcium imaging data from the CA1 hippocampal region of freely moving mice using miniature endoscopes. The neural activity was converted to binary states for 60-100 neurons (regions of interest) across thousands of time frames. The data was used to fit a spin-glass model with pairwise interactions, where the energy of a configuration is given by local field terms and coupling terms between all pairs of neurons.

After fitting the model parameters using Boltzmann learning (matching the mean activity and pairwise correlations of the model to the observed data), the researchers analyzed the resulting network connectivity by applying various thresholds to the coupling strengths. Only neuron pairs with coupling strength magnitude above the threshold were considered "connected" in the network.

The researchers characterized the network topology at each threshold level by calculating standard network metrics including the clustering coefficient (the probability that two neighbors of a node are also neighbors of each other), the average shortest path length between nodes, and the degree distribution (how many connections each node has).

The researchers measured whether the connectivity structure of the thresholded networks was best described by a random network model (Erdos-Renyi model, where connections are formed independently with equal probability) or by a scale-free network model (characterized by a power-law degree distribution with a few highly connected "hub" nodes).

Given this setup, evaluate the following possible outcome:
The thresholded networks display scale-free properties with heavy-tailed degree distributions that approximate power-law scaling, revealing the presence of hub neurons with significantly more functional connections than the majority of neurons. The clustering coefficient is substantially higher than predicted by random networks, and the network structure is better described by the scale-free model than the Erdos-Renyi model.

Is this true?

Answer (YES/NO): NO